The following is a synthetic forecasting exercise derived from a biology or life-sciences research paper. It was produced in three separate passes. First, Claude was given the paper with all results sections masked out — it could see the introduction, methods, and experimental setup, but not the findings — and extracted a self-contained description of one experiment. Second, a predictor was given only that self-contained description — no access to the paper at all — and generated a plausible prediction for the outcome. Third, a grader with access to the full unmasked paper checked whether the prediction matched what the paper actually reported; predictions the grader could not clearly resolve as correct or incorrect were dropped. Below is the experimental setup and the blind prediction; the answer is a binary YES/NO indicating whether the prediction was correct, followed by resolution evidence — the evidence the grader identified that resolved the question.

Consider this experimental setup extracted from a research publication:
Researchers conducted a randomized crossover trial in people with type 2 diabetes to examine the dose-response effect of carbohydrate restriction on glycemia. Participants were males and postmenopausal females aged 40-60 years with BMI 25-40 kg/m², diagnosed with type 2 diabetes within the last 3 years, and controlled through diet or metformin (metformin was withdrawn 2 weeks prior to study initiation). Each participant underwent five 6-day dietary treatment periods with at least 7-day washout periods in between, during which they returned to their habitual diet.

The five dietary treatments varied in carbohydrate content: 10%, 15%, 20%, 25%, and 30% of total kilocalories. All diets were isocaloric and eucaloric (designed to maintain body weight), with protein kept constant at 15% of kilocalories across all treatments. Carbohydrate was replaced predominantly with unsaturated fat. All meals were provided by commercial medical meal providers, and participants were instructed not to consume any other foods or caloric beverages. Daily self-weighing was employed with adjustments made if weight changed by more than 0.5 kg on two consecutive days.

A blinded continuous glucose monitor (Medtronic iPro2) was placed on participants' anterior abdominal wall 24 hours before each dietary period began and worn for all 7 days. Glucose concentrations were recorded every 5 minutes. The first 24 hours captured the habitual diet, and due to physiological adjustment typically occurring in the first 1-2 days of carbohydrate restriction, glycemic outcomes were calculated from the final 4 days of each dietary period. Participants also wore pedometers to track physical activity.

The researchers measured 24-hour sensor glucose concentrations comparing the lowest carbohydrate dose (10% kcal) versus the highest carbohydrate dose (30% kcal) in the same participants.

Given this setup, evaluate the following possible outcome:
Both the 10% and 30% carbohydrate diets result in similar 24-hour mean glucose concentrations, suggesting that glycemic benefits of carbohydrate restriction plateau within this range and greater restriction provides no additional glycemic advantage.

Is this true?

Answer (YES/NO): YES